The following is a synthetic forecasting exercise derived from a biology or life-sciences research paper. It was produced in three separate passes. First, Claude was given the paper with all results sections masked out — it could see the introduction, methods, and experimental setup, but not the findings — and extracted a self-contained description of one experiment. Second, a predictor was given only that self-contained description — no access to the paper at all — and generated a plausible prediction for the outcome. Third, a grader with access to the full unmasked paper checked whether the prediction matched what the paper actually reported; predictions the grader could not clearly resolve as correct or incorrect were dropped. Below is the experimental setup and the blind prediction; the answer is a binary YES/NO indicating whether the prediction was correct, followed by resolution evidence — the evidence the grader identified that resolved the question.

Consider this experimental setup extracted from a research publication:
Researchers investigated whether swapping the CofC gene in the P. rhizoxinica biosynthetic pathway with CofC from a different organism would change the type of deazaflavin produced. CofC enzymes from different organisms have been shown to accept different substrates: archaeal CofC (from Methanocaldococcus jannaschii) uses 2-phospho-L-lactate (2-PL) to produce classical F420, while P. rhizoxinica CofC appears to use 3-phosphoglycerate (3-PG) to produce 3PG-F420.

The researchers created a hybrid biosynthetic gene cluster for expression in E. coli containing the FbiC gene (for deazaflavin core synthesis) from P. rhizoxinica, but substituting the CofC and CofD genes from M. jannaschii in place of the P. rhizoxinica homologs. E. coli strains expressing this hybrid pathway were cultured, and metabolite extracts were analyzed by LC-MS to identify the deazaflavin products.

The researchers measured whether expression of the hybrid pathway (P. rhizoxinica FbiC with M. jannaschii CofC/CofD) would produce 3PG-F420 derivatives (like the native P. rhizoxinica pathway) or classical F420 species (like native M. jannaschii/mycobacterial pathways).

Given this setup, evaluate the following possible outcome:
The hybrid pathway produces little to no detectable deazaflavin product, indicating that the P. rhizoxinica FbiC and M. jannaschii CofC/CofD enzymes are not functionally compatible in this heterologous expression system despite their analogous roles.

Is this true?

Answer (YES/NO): YES